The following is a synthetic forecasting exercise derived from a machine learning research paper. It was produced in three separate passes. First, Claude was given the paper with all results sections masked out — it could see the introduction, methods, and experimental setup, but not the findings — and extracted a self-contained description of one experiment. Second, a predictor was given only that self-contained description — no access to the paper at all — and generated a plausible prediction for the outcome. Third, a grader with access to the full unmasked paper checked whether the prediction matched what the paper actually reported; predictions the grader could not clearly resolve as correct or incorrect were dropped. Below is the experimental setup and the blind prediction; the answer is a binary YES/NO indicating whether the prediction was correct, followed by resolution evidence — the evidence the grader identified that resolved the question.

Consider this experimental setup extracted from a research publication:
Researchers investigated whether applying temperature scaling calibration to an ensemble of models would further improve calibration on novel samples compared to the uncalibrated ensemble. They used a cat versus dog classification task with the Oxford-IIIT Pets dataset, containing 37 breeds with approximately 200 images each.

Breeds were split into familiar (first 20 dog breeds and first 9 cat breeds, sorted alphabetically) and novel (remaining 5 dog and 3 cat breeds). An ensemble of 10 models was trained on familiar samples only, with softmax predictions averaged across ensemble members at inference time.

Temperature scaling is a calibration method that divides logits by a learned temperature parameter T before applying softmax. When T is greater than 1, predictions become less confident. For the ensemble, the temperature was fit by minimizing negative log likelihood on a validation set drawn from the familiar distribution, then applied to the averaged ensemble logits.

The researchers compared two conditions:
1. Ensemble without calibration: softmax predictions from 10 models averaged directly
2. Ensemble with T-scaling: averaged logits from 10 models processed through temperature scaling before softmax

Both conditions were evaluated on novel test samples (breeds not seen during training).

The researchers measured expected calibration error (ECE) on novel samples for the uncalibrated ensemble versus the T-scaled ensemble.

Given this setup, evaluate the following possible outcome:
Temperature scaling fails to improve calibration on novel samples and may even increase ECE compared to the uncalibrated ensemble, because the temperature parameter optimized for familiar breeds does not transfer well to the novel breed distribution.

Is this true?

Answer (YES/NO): NO